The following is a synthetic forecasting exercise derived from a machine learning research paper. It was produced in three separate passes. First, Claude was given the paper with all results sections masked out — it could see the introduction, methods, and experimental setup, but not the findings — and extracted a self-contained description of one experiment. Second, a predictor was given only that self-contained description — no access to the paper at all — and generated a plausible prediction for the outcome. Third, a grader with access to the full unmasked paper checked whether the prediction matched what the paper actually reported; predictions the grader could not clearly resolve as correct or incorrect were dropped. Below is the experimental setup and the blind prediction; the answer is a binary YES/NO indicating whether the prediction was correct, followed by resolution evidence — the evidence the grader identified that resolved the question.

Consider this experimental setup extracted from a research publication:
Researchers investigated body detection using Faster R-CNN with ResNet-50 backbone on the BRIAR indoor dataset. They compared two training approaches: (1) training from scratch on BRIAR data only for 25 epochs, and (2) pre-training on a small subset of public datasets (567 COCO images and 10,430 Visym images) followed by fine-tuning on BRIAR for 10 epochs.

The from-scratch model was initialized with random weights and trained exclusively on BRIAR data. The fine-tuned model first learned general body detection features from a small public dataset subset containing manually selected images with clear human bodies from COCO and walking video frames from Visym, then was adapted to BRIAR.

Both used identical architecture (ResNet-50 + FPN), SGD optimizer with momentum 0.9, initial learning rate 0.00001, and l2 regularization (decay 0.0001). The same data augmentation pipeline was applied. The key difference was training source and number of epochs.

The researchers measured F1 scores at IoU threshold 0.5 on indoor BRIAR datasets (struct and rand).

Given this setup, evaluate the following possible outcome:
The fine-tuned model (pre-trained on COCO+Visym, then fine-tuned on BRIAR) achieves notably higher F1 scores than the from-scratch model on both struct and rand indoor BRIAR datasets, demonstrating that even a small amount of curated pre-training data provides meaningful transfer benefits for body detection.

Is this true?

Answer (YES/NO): NO